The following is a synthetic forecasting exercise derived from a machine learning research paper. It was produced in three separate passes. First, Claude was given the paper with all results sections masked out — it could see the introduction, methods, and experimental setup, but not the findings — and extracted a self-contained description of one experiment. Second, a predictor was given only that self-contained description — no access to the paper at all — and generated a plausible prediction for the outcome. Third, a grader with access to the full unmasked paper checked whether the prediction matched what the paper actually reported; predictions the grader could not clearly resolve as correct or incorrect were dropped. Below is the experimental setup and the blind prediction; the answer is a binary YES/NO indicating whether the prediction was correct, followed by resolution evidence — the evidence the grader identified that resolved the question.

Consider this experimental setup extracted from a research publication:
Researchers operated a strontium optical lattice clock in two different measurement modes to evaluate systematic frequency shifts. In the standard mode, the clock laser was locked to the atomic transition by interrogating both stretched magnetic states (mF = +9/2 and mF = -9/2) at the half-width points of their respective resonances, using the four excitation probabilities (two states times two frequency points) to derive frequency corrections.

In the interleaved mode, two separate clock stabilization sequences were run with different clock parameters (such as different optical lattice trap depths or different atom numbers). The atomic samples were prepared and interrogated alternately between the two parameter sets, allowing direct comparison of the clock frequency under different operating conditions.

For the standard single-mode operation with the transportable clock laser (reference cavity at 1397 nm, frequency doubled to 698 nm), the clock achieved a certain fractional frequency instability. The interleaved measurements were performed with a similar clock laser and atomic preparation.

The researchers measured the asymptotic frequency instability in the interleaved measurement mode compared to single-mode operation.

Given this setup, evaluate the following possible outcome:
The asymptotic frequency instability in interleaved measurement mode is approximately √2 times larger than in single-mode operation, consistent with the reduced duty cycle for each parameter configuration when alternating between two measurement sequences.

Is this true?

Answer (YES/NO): YES